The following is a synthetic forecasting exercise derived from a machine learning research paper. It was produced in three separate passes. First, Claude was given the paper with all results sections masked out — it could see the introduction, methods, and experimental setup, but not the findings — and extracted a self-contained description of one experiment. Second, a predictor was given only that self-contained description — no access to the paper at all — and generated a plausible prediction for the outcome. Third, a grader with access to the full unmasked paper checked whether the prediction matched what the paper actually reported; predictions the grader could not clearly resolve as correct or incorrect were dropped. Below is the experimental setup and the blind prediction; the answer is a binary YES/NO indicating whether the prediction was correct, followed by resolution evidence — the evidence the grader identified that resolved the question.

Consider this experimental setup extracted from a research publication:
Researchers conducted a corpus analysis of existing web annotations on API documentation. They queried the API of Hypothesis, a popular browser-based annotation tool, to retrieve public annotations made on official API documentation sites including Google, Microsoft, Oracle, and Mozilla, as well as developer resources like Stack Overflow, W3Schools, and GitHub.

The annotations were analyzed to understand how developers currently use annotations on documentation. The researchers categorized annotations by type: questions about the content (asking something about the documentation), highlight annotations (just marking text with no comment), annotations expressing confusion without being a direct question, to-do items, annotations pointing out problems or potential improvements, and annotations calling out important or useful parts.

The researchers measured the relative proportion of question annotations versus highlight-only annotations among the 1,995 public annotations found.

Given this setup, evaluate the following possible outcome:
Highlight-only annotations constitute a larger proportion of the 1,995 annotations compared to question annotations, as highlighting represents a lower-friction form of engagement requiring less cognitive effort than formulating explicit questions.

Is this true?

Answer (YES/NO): YES